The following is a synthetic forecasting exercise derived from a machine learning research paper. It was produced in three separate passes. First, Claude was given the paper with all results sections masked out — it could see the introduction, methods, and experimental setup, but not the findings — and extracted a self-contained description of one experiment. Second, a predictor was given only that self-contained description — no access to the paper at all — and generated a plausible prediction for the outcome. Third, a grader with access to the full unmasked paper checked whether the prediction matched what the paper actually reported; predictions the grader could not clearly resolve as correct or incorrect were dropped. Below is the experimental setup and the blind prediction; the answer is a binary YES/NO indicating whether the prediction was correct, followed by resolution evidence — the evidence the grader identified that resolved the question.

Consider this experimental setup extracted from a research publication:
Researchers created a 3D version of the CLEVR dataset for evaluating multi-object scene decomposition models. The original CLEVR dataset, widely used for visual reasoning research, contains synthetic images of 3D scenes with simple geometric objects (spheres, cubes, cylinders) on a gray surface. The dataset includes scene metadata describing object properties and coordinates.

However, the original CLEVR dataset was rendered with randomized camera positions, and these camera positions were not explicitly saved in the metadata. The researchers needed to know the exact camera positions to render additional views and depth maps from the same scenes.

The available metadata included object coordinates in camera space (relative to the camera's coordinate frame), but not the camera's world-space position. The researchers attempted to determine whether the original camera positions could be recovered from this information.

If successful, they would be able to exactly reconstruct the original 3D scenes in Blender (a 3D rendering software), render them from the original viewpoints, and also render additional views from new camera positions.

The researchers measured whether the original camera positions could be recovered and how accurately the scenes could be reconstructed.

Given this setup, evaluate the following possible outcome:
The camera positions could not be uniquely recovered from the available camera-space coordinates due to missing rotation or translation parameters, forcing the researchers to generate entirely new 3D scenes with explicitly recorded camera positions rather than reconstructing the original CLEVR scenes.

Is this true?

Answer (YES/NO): NO